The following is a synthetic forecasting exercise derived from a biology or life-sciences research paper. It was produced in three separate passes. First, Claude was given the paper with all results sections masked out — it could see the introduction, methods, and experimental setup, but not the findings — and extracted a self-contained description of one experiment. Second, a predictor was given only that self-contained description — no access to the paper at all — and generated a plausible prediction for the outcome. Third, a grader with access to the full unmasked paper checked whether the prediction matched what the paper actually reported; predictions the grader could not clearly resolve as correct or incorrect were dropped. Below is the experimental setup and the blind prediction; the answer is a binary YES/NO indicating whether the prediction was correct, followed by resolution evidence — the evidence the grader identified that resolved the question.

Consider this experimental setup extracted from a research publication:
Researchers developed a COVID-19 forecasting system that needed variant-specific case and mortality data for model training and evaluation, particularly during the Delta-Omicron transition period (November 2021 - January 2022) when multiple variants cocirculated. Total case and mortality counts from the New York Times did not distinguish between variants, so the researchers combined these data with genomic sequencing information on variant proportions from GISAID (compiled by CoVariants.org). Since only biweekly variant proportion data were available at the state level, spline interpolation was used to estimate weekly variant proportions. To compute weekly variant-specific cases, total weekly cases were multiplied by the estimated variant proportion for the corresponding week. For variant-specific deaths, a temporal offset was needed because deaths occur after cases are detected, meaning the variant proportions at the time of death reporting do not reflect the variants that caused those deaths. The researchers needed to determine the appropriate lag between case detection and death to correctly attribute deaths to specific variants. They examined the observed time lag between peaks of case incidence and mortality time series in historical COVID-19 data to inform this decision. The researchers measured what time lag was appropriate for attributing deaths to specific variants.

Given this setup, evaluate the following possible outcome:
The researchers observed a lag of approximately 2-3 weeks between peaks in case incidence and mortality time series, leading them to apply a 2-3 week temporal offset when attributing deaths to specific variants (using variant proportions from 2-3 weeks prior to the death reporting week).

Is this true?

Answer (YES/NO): NO